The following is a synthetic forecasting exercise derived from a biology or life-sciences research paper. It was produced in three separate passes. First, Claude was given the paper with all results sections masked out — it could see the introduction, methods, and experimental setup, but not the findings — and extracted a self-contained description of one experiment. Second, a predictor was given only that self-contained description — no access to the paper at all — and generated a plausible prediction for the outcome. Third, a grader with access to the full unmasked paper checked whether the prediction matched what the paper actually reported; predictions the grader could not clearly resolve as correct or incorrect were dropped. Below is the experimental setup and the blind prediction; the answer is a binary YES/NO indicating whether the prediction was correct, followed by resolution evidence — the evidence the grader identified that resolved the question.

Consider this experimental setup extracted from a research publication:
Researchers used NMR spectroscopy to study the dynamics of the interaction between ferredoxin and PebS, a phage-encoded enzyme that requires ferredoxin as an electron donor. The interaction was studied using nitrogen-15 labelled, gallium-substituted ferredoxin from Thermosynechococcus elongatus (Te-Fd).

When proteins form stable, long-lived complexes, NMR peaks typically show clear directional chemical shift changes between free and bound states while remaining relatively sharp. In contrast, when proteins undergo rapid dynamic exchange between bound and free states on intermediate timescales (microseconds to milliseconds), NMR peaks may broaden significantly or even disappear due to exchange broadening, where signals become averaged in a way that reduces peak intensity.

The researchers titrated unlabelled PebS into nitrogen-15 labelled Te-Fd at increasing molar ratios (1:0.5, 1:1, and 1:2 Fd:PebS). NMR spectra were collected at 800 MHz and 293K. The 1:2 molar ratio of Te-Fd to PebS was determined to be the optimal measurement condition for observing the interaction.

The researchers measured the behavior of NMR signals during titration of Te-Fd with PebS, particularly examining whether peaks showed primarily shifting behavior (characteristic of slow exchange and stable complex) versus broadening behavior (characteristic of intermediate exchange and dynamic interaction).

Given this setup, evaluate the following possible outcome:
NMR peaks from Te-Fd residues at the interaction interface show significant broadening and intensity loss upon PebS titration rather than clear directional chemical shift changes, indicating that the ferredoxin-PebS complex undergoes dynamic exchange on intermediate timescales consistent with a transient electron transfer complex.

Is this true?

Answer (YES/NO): NO